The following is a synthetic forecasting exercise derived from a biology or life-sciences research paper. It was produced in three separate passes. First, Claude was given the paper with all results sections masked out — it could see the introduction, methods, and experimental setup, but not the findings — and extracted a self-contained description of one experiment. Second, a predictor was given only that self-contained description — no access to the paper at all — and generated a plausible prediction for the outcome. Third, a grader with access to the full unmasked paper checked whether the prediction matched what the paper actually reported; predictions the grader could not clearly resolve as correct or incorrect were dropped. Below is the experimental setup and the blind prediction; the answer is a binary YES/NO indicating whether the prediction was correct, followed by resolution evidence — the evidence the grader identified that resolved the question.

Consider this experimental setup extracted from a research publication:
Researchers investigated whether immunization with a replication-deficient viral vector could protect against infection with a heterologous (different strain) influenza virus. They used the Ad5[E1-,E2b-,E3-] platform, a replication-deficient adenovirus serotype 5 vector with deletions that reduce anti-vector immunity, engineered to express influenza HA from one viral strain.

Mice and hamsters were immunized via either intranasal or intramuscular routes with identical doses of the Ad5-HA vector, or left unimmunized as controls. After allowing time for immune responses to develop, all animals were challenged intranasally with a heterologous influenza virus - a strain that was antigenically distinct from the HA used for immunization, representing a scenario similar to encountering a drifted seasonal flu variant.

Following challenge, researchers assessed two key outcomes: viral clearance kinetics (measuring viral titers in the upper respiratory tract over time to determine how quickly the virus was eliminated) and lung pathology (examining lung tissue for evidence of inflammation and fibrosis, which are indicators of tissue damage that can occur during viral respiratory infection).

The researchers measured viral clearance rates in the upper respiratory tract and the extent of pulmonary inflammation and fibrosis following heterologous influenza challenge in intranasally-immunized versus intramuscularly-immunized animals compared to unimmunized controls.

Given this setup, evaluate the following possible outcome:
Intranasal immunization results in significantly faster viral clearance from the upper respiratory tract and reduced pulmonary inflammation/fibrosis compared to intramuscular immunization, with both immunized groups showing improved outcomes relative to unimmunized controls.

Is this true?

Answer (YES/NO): NO